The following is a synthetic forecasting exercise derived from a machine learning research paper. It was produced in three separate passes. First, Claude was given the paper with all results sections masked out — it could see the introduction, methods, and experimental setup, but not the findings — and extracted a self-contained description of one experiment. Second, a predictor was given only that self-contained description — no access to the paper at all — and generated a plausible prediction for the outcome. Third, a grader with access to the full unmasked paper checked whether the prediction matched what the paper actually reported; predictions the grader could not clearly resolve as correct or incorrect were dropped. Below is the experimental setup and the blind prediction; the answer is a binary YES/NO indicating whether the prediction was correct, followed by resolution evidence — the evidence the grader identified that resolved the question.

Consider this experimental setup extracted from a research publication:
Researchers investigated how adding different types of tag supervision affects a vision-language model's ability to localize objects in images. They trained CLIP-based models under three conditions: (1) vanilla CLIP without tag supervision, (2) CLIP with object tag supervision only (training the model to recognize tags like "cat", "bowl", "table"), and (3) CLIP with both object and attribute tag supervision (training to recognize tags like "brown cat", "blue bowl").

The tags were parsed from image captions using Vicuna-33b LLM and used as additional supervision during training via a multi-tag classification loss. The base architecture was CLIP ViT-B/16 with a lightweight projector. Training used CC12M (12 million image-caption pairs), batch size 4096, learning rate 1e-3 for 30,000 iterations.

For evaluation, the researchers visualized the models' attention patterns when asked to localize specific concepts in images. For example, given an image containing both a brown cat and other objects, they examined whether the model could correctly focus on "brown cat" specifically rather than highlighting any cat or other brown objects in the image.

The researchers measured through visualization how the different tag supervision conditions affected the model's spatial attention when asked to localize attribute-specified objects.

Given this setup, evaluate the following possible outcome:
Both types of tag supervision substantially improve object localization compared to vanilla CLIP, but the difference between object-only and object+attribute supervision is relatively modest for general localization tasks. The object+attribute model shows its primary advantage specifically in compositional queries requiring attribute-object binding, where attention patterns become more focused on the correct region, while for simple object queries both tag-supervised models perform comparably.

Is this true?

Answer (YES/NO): YES